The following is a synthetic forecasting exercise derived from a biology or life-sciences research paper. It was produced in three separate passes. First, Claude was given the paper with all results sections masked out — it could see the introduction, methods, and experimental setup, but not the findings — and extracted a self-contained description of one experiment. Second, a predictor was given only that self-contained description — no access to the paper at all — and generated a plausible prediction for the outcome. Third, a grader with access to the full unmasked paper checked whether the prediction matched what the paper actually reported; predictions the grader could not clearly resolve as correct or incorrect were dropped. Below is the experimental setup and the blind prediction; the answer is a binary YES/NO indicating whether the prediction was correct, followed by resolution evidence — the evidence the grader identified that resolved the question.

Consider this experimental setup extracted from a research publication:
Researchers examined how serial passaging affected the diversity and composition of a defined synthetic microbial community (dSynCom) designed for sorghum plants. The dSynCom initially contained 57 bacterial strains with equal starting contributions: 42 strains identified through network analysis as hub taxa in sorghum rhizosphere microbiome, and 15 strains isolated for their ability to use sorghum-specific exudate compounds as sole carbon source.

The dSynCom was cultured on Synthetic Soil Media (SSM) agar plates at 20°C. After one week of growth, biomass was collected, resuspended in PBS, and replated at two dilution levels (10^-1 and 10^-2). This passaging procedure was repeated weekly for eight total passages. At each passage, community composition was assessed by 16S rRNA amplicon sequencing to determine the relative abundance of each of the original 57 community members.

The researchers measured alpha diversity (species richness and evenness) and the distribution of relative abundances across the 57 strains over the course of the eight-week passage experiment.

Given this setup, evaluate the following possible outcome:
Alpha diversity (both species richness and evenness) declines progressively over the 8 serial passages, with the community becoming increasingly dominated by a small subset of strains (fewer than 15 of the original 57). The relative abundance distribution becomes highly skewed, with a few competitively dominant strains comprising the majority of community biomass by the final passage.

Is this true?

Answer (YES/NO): NO